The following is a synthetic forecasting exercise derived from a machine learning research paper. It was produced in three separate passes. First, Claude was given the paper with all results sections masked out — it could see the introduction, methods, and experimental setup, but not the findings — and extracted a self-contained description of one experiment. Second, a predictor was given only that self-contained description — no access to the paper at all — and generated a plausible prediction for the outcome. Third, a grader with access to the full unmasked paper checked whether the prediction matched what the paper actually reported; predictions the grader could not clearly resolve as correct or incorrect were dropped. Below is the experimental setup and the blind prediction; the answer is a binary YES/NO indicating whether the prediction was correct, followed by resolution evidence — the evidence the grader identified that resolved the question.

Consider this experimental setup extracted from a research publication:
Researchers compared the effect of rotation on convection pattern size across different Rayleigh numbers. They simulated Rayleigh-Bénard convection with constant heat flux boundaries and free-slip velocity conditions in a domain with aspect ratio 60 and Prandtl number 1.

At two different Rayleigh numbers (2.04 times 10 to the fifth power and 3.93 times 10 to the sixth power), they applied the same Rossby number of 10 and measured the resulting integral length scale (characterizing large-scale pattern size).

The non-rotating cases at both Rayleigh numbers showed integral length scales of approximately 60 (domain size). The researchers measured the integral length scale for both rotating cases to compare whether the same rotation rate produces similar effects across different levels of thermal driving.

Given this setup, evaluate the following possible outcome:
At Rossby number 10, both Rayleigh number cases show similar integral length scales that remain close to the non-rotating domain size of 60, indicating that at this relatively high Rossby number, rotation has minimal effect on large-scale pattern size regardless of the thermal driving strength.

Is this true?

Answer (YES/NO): NO